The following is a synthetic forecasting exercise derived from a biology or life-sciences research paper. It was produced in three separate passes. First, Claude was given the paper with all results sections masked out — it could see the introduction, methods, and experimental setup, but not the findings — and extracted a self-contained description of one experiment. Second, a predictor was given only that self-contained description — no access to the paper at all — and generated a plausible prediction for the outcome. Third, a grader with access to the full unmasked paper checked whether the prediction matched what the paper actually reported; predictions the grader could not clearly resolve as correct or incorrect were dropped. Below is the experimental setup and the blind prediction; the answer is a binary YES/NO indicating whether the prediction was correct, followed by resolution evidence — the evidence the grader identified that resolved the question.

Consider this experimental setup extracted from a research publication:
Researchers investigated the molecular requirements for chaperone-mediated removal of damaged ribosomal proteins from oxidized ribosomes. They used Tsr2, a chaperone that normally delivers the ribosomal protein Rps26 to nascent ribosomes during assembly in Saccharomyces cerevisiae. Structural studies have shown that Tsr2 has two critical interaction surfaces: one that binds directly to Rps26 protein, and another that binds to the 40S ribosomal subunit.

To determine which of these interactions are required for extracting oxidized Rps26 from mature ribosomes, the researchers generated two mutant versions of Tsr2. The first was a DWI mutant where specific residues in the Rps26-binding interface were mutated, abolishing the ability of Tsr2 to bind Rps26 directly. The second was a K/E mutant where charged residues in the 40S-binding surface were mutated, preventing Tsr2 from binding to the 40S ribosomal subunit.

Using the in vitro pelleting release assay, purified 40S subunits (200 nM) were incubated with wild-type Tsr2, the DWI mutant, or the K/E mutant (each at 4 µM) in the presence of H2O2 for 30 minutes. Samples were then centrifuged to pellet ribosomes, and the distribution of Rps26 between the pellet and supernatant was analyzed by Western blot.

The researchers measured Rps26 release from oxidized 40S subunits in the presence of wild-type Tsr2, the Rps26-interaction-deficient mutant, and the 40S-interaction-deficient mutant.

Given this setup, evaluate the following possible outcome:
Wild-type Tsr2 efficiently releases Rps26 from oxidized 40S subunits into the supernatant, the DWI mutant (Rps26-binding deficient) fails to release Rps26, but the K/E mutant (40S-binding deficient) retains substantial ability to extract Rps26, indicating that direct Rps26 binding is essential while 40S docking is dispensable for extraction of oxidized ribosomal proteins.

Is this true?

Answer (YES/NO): NO